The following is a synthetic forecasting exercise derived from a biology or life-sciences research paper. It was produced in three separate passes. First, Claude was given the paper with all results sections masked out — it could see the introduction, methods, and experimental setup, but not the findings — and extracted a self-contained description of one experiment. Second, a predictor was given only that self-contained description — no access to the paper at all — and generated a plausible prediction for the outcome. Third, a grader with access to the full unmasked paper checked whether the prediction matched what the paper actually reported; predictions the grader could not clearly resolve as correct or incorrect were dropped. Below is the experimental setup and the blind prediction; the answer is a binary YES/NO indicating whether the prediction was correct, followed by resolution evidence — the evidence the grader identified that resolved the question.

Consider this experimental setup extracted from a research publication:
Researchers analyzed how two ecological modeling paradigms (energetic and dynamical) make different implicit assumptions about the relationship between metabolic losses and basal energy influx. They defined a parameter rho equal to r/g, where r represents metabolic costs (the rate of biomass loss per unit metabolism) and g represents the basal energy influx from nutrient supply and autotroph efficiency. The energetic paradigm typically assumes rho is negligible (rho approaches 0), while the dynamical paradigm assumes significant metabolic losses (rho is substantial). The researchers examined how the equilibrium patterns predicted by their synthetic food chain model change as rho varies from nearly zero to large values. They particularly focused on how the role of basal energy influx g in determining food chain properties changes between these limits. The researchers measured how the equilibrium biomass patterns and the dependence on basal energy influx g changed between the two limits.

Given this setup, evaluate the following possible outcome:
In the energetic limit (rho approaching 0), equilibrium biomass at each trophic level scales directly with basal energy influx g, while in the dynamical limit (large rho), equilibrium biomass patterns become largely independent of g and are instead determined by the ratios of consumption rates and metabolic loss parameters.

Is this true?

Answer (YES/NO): NO